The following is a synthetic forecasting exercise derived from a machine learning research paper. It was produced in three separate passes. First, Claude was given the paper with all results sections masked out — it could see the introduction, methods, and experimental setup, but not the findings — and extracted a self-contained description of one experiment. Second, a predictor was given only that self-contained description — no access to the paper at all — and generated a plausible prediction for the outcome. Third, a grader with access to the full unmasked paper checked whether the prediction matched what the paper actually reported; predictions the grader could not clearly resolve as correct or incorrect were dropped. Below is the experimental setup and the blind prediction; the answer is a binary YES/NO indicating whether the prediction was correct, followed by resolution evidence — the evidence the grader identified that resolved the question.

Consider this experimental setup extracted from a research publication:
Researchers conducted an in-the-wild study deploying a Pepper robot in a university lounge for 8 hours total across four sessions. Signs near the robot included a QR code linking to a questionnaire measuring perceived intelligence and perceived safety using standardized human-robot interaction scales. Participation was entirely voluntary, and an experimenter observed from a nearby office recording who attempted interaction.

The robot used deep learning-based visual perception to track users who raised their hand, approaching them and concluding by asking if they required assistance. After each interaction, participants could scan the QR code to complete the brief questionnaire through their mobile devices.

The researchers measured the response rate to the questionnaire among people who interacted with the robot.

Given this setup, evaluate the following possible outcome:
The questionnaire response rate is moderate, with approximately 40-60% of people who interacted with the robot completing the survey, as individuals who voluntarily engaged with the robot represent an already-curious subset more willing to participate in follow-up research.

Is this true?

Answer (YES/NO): NO